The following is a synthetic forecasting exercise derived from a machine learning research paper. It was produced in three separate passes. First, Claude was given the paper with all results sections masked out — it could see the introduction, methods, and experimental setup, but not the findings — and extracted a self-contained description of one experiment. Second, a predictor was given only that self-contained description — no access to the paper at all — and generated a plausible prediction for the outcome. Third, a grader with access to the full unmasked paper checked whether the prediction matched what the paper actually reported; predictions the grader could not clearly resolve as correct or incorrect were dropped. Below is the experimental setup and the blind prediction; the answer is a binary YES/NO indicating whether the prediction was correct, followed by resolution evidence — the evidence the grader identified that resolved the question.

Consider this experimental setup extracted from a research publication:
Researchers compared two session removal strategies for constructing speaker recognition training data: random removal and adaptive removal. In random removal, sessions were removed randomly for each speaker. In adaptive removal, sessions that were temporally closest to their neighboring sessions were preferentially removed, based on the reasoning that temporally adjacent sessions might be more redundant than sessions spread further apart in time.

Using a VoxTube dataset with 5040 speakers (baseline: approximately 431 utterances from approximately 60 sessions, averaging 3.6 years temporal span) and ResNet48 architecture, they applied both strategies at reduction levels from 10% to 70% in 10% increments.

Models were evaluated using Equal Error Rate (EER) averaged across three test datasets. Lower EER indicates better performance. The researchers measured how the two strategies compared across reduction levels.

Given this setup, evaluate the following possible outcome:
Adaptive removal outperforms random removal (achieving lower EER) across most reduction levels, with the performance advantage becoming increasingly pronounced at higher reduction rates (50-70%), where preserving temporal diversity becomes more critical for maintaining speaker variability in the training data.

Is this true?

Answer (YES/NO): NO